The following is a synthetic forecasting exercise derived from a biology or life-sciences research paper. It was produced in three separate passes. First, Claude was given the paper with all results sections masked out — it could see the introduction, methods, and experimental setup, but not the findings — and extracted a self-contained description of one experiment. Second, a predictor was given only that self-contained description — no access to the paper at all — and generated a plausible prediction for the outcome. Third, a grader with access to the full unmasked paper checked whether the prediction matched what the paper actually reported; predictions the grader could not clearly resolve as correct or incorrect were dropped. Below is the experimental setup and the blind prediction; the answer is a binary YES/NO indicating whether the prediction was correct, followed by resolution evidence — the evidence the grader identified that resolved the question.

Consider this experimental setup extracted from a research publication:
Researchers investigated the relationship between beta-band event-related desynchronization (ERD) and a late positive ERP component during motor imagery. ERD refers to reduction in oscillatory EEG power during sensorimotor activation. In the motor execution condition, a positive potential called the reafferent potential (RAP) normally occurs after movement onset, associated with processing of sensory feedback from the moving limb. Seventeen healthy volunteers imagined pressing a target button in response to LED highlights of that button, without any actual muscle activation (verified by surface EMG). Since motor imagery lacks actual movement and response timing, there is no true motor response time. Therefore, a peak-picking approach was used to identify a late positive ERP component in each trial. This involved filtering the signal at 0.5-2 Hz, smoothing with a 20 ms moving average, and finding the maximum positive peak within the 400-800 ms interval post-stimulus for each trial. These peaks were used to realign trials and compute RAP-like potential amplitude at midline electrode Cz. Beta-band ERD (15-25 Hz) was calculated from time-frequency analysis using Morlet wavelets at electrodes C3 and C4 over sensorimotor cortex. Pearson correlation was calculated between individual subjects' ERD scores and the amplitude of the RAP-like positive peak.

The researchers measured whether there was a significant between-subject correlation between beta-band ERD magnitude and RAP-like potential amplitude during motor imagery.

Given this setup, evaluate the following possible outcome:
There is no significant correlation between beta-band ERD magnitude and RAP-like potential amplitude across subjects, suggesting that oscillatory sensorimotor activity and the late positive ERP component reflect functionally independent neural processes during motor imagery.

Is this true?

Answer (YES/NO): NO